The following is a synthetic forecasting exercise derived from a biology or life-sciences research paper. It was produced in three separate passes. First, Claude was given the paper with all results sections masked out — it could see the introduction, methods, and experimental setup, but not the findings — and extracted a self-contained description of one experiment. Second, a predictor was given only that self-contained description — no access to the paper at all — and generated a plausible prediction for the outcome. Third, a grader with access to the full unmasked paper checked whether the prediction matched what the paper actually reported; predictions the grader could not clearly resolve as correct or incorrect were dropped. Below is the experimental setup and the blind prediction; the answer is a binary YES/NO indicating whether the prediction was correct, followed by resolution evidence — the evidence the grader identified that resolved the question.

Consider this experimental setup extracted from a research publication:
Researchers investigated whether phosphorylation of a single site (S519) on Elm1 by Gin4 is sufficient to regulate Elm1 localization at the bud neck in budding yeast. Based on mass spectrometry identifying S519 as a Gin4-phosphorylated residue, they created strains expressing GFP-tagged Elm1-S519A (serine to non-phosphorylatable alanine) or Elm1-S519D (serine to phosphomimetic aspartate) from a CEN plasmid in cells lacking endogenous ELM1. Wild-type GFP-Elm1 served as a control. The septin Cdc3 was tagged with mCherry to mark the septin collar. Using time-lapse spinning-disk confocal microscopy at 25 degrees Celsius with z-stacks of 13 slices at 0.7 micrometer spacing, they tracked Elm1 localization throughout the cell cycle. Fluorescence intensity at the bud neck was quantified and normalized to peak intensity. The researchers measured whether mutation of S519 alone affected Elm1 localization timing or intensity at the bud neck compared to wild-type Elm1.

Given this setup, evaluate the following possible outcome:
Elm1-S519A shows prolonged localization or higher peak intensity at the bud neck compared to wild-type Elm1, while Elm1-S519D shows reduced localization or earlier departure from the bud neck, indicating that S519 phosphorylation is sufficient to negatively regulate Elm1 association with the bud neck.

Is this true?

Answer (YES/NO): NO